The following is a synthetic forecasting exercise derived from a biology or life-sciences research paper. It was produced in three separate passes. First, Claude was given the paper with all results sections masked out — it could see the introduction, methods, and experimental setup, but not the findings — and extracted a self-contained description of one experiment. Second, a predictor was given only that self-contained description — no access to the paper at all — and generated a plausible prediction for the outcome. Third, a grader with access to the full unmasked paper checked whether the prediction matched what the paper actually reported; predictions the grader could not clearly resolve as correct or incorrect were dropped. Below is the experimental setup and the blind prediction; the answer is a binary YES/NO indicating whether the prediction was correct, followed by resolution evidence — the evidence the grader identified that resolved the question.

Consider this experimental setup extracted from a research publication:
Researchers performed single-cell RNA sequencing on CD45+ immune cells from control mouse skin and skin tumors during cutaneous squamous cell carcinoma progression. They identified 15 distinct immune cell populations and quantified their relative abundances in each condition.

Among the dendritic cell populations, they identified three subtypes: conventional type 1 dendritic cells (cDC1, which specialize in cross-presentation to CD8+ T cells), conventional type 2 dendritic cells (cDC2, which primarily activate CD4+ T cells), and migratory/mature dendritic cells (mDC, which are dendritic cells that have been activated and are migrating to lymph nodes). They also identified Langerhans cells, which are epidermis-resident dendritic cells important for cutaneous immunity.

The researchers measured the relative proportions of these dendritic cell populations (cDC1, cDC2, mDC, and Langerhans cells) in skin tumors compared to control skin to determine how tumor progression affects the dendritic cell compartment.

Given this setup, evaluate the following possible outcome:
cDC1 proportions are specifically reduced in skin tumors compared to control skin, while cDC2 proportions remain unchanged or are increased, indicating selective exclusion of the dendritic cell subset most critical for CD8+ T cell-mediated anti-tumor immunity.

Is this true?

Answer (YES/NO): NO